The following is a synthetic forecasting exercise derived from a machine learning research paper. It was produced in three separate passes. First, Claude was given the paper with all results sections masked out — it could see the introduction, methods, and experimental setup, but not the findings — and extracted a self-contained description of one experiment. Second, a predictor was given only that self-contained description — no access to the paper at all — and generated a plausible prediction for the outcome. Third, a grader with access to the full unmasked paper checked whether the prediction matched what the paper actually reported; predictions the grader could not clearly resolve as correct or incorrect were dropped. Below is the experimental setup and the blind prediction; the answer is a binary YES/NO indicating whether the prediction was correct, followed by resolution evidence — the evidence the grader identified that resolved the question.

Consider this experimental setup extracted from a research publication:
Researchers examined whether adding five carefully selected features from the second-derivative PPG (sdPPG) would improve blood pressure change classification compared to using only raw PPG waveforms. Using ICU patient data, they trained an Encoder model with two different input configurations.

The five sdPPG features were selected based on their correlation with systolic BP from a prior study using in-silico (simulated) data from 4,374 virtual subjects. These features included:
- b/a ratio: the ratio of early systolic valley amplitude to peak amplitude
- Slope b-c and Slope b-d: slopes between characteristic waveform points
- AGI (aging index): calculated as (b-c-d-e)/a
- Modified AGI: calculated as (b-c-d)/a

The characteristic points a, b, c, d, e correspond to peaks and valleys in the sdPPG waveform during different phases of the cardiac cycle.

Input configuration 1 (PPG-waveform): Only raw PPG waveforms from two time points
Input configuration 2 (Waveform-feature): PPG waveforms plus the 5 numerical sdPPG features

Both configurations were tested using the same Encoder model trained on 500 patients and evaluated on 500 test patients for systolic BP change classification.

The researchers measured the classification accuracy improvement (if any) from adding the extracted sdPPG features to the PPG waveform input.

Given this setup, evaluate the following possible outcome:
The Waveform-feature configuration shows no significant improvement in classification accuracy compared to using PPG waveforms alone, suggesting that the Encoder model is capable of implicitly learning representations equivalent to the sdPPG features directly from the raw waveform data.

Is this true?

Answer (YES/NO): YES